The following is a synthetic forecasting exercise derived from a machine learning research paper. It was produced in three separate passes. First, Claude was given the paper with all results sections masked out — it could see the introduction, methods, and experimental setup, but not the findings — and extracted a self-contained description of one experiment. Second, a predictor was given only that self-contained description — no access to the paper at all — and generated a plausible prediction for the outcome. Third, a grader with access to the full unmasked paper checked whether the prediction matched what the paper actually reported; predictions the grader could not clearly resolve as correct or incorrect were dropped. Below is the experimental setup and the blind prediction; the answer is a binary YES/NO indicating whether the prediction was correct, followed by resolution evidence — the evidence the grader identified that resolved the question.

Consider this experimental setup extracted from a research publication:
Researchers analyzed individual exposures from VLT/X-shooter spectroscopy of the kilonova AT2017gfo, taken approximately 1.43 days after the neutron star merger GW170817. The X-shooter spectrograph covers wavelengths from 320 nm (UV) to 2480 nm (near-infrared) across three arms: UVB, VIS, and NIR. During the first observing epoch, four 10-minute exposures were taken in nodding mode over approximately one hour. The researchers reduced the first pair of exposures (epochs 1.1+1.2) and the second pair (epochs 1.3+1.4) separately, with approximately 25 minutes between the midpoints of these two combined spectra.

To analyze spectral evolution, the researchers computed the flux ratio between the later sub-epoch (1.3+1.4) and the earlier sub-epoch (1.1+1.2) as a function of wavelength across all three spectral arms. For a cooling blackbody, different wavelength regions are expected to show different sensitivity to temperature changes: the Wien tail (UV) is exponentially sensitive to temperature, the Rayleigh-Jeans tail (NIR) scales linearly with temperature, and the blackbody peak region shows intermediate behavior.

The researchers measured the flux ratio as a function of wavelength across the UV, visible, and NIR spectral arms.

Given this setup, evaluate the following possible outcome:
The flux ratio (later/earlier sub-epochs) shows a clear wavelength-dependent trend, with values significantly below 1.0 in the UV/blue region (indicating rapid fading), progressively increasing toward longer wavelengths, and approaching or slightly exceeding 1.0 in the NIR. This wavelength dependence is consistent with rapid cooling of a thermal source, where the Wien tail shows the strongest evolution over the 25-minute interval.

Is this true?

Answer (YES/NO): YES